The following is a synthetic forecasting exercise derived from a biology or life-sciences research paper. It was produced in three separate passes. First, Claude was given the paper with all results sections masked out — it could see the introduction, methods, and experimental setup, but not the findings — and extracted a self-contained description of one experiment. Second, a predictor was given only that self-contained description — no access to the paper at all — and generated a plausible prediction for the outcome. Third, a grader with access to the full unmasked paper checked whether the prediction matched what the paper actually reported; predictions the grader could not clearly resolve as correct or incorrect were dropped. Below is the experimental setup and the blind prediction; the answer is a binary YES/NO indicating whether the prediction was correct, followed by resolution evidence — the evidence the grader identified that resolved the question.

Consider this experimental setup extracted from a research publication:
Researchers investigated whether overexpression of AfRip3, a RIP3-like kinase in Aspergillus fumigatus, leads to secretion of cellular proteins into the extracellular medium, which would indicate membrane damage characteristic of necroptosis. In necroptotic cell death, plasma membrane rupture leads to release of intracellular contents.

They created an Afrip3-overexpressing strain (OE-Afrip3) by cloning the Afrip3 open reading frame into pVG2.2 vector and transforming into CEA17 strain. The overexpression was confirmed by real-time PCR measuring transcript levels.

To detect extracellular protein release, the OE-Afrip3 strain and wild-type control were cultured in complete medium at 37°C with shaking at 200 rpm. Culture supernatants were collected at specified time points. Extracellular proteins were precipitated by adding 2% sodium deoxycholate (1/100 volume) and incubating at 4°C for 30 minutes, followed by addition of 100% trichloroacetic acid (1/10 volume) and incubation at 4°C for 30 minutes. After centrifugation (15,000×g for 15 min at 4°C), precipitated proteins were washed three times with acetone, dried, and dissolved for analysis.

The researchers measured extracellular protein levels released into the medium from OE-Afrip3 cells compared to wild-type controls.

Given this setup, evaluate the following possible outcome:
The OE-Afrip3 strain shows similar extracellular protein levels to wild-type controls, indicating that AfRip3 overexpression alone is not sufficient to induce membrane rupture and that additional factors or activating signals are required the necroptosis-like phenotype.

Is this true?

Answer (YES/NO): NO